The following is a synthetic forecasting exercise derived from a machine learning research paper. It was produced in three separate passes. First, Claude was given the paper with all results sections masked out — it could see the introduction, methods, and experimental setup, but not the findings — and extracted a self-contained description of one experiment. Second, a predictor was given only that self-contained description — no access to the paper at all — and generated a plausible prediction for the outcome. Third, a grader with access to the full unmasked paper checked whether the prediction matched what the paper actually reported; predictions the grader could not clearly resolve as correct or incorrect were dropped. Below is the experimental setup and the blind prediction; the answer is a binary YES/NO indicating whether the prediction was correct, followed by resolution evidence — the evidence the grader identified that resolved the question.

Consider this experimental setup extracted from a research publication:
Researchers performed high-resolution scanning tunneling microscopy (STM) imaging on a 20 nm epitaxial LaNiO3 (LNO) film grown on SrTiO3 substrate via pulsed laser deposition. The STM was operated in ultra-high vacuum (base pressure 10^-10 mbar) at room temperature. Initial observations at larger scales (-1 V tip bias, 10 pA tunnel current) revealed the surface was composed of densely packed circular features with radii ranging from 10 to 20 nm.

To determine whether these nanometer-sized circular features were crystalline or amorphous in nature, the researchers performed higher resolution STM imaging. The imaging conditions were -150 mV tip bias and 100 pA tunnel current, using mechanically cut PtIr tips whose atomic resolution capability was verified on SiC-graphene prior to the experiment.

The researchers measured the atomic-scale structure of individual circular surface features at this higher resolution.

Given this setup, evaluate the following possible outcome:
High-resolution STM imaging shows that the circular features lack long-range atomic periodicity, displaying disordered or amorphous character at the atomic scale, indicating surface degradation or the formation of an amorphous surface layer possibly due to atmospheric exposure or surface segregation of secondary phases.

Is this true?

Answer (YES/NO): NO